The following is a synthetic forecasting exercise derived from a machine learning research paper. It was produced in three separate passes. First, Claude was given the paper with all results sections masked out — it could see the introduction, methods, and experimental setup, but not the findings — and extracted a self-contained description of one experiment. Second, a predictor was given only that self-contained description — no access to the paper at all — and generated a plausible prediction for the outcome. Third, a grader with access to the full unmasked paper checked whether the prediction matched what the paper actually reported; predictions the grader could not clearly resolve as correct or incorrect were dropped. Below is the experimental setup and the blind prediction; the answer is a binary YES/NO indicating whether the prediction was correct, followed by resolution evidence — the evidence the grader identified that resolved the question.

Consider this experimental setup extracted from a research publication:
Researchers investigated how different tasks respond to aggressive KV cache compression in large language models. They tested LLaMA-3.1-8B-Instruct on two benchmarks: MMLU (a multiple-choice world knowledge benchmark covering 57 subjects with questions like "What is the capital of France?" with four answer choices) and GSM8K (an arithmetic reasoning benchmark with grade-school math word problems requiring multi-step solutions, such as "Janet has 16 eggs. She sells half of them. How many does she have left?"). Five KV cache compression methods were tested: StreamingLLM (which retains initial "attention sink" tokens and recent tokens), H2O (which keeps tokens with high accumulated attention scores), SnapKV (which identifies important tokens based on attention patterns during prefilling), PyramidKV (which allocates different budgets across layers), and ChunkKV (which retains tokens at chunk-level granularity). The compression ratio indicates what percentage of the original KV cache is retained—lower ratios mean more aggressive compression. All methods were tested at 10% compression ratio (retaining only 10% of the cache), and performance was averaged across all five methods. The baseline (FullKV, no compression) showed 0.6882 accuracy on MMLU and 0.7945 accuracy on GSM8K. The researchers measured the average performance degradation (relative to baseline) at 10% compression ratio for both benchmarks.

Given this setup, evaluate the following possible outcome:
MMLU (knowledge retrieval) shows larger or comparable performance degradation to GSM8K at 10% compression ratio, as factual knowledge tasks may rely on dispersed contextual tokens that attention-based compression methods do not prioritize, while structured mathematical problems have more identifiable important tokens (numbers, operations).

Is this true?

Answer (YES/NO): NO